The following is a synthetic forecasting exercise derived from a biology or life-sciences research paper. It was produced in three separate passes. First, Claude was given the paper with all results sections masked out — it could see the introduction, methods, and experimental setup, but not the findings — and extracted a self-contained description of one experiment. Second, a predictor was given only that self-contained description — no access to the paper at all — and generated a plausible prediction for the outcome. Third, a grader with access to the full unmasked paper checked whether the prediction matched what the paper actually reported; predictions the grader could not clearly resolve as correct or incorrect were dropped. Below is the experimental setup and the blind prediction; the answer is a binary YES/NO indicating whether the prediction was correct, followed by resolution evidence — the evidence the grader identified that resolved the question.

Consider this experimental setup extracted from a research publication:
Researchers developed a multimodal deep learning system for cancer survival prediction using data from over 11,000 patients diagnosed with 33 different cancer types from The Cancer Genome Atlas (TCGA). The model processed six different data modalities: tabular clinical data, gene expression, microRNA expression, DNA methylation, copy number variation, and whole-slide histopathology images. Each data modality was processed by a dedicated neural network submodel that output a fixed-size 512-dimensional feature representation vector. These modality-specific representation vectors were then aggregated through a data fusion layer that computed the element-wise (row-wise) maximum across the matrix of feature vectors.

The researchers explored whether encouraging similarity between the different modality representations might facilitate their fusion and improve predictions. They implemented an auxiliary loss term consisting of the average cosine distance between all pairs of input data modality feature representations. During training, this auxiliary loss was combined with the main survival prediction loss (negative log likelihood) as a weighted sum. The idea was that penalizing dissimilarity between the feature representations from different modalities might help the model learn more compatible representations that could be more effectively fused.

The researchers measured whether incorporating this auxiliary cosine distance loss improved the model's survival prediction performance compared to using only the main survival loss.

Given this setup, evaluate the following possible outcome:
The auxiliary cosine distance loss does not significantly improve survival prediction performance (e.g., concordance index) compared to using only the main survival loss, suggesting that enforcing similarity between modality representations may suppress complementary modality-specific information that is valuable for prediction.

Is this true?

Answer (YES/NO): YES